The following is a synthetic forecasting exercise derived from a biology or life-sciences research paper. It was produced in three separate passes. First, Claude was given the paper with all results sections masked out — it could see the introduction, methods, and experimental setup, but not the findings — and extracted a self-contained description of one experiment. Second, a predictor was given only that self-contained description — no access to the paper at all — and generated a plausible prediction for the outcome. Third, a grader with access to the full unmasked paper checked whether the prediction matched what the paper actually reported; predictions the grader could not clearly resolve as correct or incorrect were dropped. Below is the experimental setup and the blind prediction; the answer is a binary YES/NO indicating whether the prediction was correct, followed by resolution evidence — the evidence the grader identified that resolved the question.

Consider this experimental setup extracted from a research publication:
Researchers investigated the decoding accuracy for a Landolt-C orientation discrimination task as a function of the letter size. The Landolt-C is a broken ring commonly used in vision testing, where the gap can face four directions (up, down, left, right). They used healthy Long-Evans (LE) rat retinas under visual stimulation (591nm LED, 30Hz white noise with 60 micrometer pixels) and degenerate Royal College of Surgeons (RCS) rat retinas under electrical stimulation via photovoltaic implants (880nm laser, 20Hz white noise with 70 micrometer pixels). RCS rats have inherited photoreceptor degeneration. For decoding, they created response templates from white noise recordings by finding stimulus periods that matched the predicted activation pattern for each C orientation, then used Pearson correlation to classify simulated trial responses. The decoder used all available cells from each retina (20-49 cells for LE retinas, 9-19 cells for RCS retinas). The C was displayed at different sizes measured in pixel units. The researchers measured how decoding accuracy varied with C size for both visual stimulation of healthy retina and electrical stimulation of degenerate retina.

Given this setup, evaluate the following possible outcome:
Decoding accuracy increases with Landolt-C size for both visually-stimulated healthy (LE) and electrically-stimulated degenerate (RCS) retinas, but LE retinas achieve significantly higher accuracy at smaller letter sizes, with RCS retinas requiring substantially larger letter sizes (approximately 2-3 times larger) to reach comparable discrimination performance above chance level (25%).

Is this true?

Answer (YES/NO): NO